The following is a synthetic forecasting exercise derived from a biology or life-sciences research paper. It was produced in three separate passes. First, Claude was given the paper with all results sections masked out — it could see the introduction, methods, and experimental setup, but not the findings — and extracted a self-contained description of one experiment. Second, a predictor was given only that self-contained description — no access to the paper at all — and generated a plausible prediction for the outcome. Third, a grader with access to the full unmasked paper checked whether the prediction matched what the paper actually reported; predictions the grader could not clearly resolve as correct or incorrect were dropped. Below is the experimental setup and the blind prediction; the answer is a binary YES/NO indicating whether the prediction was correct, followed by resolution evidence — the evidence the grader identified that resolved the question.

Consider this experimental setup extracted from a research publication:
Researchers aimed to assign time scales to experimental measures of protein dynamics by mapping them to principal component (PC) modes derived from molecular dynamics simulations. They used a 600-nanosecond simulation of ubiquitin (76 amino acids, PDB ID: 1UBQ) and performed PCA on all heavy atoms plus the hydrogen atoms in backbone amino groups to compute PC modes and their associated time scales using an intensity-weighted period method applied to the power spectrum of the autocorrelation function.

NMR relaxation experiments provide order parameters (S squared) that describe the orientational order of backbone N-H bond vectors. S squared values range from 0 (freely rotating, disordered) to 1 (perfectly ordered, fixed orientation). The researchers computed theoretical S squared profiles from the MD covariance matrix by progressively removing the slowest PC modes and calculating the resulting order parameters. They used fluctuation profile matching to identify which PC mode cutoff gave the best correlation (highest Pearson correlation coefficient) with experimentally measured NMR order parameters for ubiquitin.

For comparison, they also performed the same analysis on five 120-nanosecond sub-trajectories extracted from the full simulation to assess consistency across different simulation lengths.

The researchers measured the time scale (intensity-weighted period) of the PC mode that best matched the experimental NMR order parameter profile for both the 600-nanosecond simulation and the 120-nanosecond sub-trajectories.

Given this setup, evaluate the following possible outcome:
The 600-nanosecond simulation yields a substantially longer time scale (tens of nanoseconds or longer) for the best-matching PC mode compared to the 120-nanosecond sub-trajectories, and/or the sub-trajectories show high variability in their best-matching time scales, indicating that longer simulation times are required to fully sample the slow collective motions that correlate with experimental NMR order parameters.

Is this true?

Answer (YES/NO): NO